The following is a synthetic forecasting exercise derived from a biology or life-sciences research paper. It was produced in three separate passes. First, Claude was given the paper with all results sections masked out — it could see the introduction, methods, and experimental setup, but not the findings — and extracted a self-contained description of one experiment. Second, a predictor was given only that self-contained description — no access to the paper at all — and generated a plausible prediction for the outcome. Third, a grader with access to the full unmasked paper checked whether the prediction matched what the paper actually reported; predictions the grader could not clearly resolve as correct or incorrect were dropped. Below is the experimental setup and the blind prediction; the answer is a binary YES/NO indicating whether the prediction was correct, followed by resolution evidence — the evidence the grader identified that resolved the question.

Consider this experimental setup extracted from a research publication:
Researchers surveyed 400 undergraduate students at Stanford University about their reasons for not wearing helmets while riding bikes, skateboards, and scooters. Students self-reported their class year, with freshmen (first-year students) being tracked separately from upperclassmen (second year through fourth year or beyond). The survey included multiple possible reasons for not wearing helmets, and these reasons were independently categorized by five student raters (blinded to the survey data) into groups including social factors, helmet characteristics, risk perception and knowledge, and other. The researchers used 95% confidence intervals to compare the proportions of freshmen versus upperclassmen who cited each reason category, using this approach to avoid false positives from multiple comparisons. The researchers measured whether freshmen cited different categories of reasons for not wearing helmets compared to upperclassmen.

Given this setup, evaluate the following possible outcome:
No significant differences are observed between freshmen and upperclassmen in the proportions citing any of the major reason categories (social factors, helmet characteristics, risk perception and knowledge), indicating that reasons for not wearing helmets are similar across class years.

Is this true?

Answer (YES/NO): NO